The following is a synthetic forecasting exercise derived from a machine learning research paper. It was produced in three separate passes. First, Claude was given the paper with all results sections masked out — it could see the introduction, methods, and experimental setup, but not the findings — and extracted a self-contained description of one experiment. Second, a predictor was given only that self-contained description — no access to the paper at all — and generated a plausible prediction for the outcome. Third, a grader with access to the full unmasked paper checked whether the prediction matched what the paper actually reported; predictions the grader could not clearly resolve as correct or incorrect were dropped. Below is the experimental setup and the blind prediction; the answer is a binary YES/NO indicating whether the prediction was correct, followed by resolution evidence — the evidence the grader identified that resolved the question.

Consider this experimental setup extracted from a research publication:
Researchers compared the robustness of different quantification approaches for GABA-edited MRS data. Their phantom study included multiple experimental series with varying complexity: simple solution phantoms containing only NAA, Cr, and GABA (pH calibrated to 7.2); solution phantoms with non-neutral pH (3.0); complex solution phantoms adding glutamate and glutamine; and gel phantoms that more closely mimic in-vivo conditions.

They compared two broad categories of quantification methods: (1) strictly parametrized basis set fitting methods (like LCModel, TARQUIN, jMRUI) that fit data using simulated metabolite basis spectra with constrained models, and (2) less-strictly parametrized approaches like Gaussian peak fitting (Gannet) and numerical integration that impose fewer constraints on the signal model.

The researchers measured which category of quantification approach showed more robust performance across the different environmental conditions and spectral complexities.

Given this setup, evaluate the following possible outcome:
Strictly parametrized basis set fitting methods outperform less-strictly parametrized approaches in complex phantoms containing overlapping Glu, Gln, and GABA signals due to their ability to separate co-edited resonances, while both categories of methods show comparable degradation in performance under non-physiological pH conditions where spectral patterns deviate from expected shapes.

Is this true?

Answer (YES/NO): NO